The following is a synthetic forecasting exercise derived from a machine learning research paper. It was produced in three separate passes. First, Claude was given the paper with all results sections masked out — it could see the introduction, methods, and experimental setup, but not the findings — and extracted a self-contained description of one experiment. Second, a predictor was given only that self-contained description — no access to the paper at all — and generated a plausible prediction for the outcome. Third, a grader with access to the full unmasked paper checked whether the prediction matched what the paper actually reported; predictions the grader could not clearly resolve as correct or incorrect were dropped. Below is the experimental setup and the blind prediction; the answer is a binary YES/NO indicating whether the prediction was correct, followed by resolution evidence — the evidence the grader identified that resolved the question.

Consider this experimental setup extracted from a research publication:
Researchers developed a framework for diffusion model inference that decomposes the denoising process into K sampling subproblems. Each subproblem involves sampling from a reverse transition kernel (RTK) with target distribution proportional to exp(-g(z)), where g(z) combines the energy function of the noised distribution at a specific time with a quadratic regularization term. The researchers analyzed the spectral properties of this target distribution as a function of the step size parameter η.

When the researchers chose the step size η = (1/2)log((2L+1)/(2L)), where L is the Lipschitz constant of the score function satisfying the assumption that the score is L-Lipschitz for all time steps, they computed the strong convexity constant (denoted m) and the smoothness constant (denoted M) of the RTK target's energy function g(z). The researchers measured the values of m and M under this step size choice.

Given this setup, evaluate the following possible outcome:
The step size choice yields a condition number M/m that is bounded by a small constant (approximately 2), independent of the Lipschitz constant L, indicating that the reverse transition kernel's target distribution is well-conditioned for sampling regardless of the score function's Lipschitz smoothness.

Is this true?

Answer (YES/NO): NO